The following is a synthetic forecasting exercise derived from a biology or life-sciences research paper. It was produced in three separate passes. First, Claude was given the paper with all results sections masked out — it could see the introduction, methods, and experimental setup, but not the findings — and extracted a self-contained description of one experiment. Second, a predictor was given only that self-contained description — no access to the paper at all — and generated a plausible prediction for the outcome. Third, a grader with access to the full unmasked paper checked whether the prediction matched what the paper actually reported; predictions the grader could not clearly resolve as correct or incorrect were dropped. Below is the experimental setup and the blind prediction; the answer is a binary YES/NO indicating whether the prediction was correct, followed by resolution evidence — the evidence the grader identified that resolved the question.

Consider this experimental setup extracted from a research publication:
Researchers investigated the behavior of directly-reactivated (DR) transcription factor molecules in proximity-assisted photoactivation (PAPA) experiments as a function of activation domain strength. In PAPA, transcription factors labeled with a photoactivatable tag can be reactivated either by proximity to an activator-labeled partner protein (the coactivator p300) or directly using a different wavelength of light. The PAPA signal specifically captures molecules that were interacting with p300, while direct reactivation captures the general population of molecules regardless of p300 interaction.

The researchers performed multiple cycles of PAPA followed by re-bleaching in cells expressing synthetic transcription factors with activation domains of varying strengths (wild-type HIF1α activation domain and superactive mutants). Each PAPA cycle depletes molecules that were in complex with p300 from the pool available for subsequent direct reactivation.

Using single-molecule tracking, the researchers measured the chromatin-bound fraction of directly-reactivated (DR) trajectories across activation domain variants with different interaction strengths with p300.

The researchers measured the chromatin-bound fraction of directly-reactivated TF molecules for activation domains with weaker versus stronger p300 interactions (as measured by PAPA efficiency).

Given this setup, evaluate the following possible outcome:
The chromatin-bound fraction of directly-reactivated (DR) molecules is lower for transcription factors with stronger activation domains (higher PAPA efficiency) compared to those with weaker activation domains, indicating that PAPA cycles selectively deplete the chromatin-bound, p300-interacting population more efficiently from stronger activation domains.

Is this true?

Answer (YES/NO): YES